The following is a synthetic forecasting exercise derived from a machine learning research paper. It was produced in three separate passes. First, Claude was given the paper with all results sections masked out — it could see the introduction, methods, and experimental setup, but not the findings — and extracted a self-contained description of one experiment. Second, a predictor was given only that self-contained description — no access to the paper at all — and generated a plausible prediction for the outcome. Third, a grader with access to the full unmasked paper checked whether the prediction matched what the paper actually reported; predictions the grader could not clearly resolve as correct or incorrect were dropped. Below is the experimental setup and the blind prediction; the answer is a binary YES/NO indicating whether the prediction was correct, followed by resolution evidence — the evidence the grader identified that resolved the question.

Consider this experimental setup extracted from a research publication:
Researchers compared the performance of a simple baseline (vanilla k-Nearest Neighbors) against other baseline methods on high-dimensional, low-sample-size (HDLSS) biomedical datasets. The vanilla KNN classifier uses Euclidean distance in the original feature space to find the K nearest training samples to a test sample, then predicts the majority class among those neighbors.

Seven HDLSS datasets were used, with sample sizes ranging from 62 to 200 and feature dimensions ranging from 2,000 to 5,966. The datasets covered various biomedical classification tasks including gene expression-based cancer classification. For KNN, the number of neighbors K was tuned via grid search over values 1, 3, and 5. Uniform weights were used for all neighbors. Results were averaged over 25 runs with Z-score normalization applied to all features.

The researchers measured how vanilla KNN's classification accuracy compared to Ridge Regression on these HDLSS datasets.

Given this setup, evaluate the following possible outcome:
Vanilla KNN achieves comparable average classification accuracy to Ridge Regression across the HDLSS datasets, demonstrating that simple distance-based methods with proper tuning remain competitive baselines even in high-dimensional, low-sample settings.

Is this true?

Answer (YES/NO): NO